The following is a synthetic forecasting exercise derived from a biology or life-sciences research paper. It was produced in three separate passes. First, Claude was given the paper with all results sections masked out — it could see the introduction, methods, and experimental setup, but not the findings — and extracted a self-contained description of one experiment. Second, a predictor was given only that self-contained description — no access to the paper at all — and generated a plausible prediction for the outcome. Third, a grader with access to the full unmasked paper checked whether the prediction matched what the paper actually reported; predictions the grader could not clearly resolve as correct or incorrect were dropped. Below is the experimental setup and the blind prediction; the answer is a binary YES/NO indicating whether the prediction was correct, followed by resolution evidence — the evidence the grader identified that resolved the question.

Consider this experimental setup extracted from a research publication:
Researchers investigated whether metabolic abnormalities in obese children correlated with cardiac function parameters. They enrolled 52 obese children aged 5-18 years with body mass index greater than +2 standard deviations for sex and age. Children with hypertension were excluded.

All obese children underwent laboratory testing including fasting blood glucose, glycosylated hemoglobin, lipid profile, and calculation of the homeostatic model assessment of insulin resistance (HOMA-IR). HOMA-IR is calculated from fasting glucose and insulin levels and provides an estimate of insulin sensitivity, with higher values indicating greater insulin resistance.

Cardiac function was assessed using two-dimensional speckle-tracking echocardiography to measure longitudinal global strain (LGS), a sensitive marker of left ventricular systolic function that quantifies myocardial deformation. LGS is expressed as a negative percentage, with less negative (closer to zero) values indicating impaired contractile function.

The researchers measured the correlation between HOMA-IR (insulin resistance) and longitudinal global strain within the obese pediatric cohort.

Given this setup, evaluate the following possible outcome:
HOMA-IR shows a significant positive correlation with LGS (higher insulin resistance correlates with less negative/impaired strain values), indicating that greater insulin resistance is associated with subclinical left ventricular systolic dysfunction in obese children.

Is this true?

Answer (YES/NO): NO